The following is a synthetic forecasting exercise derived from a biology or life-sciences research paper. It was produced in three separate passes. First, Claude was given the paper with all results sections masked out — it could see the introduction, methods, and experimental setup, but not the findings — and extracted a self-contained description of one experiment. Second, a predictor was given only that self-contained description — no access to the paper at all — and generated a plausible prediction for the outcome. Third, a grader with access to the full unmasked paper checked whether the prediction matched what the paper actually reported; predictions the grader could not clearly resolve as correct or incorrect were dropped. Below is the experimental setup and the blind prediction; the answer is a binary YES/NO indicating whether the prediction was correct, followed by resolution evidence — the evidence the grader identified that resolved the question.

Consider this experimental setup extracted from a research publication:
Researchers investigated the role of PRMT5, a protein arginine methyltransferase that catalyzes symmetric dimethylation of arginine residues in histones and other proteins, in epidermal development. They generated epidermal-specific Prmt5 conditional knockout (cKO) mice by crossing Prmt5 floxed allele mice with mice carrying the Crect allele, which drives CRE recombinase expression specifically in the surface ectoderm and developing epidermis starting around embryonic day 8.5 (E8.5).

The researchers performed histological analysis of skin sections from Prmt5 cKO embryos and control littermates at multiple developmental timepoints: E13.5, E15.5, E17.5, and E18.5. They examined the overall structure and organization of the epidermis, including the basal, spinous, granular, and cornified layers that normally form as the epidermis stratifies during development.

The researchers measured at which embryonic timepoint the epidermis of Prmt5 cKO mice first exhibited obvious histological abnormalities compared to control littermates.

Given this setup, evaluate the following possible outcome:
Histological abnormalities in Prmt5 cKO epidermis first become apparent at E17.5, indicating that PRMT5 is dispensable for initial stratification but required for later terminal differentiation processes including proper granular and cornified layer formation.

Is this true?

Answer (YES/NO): YES